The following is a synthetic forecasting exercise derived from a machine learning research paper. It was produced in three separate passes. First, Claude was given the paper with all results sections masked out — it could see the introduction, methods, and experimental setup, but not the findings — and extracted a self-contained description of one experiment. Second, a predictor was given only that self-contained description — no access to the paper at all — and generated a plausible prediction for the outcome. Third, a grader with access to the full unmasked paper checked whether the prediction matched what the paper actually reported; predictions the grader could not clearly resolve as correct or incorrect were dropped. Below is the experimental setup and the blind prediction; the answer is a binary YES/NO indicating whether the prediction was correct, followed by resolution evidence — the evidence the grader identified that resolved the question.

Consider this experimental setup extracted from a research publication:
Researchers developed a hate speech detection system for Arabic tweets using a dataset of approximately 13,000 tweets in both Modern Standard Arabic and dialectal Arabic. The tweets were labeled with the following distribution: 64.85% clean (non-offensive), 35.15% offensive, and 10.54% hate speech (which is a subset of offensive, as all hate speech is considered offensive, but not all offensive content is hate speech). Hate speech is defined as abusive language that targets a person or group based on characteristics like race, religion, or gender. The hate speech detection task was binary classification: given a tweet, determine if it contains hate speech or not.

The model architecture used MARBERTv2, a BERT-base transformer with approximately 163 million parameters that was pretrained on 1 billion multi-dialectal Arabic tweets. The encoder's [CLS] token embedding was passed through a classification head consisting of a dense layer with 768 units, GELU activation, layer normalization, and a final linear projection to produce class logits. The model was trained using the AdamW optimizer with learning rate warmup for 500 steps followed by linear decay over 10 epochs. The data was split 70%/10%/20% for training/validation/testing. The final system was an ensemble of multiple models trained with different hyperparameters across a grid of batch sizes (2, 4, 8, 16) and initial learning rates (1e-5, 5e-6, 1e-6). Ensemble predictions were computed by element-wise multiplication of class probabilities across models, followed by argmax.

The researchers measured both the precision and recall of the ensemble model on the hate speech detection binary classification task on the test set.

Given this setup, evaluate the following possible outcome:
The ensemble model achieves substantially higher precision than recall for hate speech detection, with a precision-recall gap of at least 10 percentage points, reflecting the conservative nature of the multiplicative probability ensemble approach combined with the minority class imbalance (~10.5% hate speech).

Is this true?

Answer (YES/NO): NO